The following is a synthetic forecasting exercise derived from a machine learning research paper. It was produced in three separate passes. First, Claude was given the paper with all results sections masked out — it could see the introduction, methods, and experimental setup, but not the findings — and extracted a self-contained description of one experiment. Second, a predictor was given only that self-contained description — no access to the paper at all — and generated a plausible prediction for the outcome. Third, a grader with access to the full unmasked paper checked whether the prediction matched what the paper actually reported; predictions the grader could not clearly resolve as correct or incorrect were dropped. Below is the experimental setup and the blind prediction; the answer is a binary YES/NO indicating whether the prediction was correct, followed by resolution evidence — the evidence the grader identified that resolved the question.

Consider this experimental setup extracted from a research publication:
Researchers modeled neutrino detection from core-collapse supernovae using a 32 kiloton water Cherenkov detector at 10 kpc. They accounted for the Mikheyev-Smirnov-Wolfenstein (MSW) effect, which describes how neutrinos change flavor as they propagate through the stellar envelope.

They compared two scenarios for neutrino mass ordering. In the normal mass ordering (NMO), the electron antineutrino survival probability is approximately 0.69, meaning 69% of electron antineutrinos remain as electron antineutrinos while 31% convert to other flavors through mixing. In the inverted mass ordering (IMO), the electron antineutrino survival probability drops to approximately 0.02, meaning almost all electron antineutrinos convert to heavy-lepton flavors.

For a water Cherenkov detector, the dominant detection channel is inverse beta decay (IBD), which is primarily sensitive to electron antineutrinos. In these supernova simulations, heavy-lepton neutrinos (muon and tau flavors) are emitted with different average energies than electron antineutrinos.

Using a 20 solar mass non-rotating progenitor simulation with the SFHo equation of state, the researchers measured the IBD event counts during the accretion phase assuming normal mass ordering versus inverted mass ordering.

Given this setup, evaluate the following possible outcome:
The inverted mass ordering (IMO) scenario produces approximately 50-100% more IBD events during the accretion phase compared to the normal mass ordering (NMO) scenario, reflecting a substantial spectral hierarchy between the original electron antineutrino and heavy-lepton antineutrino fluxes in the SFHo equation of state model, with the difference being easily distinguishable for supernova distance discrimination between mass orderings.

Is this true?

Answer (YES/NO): NO